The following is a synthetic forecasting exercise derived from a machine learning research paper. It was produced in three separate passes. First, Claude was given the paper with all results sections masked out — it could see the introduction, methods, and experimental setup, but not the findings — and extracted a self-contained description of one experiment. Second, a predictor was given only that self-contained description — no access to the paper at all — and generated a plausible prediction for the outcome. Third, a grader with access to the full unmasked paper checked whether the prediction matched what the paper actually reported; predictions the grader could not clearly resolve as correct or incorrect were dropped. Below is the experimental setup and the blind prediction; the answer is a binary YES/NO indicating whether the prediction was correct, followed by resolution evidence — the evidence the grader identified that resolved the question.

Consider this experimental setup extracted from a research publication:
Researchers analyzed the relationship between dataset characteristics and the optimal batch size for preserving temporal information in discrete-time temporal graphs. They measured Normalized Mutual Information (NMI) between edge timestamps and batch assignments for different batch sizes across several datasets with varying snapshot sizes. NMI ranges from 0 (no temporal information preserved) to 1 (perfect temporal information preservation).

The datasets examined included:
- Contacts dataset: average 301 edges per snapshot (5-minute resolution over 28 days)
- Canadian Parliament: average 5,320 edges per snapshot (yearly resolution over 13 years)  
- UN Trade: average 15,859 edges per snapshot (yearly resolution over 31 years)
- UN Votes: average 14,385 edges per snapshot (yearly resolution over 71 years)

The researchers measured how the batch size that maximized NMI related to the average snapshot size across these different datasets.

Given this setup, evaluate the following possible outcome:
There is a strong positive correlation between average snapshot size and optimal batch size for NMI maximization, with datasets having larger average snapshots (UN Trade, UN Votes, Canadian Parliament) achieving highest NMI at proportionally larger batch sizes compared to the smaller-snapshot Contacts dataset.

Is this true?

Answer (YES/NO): YES